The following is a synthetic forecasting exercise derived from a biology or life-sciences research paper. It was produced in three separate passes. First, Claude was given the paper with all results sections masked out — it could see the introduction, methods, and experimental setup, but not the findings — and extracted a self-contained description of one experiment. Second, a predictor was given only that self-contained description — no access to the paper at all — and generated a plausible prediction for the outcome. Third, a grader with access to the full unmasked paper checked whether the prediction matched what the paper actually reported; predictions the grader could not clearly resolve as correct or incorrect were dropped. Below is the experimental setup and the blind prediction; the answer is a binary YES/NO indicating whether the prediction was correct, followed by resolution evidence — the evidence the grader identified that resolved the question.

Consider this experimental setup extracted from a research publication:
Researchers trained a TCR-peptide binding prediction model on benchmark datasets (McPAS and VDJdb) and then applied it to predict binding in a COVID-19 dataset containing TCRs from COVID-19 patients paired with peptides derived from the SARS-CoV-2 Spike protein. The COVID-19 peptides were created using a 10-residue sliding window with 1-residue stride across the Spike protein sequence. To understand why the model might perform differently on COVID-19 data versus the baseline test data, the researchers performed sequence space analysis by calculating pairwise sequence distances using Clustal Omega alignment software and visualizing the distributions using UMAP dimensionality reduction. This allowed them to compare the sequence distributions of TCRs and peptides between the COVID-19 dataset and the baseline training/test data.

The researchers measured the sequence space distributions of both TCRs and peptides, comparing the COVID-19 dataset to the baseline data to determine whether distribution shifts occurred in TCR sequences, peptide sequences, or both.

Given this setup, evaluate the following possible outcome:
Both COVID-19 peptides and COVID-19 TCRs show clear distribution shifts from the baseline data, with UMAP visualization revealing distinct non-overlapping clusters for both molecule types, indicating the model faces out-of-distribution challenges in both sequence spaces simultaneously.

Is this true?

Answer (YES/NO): NO